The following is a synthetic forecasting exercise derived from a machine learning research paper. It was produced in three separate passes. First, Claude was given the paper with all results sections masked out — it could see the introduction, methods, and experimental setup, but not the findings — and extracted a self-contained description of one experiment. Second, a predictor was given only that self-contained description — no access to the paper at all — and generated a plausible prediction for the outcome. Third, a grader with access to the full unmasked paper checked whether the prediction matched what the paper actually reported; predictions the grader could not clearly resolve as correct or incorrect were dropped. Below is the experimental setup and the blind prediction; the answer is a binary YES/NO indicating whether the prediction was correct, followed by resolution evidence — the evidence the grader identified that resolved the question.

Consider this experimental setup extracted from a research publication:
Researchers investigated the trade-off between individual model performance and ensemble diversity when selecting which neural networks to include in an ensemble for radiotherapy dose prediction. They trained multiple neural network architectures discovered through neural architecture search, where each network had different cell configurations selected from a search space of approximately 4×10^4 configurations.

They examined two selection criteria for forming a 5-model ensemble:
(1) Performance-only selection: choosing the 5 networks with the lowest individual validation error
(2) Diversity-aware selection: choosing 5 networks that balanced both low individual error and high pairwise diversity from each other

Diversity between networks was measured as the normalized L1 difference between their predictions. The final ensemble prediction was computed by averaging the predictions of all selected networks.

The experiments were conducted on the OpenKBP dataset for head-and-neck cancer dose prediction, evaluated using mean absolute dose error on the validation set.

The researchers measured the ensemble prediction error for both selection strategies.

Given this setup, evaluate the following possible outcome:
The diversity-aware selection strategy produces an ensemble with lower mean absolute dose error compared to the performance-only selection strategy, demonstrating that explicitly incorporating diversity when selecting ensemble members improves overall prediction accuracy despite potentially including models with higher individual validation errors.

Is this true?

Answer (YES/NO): NO